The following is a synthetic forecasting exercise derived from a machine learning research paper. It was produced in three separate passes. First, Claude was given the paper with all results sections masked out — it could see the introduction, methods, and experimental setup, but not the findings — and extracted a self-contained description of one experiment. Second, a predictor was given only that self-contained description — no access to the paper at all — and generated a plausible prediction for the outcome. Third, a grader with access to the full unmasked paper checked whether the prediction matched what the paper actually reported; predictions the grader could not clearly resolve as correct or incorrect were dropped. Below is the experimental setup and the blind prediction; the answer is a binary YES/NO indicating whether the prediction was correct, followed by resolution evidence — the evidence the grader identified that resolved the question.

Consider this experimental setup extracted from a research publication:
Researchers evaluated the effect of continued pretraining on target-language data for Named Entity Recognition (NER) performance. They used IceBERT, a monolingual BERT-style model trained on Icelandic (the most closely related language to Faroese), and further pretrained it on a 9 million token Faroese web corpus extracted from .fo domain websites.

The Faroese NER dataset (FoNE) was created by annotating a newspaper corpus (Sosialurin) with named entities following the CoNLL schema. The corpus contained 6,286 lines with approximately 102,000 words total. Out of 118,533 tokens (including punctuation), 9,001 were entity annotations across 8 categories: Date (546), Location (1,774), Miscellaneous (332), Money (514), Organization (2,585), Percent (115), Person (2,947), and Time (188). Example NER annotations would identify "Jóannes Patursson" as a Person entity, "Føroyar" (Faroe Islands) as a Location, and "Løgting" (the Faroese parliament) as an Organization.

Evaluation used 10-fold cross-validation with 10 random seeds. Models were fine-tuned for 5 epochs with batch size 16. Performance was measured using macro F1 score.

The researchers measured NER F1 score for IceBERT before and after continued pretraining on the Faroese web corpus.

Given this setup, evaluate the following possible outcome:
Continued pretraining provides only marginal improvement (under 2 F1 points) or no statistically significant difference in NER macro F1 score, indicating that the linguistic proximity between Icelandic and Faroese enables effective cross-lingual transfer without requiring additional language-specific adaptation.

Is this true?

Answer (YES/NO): NO